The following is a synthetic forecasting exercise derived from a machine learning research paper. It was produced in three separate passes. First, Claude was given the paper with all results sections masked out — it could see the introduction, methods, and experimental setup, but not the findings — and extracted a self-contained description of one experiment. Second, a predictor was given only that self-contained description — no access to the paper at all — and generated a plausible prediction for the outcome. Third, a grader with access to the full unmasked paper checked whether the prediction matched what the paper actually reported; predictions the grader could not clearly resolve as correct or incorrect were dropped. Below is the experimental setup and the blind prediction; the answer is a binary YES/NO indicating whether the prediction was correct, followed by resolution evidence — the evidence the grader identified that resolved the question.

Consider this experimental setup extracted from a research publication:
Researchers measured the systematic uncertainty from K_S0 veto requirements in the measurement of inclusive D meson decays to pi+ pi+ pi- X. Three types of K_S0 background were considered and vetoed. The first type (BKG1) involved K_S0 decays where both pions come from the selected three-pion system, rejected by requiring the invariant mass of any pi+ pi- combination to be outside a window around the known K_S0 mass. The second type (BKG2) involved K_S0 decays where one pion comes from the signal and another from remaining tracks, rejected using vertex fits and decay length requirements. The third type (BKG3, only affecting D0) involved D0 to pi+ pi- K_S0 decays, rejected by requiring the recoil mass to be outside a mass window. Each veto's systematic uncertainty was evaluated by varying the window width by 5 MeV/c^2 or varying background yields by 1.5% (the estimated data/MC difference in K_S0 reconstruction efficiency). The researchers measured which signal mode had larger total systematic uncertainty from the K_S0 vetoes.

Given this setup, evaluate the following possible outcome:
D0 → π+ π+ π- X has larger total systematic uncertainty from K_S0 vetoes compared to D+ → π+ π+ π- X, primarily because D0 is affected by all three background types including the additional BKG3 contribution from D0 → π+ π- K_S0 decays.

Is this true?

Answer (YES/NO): YES